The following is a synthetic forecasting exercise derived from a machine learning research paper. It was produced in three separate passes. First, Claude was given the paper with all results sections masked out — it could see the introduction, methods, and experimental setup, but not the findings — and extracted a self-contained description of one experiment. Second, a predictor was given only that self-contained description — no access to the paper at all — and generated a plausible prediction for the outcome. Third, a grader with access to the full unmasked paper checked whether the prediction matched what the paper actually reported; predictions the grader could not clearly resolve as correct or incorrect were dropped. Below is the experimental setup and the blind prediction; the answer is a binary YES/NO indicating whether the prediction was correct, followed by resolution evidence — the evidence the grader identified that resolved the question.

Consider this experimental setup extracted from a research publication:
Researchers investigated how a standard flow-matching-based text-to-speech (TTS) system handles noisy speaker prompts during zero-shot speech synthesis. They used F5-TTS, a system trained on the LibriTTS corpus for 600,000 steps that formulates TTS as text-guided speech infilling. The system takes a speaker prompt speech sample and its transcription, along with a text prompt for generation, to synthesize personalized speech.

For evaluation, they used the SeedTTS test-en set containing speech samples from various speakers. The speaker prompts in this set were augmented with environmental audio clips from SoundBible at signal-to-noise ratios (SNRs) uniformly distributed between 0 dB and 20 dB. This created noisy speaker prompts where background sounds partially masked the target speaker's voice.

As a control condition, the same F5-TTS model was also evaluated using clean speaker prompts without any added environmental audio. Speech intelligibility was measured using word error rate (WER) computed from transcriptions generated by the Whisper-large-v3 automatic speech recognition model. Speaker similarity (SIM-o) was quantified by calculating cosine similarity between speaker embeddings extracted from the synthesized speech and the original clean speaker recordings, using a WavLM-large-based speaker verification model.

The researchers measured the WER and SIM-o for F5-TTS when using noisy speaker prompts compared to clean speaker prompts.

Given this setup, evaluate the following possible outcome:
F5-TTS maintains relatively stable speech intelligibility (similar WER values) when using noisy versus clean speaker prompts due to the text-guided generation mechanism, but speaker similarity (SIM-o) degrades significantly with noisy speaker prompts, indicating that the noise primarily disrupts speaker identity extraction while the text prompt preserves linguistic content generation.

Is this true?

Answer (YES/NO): NO